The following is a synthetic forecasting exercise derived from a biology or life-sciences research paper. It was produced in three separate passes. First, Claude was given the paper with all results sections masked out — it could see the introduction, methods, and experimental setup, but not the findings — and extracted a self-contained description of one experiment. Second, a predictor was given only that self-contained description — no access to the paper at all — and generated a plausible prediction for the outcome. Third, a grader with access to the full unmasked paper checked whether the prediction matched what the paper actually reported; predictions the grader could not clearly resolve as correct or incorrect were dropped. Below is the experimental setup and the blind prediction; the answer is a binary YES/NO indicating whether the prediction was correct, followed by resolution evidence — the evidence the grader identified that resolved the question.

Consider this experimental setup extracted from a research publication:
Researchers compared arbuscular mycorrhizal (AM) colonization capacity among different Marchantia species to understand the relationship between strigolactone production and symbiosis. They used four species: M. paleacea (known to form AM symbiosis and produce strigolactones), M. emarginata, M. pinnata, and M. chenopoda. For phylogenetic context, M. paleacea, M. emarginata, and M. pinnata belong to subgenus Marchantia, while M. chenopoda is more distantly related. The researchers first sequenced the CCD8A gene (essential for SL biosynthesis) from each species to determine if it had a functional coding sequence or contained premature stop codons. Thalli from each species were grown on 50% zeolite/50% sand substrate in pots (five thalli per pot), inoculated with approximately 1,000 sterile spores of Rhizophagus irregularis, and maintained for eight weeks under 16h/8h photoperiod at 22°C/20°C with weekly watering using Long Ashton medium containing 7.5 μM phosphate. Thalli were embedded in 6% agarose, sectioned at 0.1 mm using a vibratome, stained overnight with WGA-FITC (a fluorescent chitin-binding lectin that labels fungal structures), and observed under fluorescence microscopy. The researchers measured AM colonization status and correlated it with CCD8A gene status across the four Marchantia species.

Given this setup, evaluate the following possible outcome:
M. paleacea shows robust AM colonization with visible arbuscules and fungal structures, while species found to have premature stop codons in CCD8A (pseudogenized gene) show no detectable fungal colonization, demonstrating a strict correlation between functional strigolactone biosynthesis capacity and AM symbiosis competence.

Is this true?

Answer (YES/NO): NO